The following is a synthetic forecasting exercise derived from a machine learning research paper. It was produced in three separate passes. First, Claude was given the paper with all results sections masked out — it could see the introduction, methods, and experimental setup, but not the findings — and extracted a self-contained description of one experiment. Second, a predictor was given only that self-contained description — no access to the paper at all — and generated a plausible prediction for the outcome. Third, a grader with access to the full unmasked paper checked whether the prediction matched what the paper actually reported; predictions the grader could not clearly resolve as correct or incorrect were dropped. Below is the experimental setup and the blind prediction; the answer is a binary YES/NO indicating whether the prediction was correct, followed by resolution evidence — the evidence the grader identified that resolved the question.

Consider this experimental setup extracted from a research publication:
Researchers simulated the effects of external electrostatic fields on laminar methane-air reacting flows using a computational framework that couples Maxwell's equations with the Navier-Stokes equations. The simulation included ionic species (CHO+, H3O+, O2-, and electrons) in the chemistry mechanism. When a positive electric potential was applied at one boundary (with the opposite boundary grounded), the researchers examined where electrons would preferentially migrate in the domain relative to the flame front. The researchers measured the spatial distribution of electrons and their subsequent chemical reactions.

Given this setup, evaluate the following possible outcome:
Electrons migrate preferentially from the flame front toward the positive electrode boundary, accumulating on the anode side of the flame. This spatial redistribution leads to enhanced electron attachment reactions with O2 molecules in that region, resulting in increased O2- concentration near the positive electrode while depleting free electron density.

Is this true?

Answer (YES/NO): YES